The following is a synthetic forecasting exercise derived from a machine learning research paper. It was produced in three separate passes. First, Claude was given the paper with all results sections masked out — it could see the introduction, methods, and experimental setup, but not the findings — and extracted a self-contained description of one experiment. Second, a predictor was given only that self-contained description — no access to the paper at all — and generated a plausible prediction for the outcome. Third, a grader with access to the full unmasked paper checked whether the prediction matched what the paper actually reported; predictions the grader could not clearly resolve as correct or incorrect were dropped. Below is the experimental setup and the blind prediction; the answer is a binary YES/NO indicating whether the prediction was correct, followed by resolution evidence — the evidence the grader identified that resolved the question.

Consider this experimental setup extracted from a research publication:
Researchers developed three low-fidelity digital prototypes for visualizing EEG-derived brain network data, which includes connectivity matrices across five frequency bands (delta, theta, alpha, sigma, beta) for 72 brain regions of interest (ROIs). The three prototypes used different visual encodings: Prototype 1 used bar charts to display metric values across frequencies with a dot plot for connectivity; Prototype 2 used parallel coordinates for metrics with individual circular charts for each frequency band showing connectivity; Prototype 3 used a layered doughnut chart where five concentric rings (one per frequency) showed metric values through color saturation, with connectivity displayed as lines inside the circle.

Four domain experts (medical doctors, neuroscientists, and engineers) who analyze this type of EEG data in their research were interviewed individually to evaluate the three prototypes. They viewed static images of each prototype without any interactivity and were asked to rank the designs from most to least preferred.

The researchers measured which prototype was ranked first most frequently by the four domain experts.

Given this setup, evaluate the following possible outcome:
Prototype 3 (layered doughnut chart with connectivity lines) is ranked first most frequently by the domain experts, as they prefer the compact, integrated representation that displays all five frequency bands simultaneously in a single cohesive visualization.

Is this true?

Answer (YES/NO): YES